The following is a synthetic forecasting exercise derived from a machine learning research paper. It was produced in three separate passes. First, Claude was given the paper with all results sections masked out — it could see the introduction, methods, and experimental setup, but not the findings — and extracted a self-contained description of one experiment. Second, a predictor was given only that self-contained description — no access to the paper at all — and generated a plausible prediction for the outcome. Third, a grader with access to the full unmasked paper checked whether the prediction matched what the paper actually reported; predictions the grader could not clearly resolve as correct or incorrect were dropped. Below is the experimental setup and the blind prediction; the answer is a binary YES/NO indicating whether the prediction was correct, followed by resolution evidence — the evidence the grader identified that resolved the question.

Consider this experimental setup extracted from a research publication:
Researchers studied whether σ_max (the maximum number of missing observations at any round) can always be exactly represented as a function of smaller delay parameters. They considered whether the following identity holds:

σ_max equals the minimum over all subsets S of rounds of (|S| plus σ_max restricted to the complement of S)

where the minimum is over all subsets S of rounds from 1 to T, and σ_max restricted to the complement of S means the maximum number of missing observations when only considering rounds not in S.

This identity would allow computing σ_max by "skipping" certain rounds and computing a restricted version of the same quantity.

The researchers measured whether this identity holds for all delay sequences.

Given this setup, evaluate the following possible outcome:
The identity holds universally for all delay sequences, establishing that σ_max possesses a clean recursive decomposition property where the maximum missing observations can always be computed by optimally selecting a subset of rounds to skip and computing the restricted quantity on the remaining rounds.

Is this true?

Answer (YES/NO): YES